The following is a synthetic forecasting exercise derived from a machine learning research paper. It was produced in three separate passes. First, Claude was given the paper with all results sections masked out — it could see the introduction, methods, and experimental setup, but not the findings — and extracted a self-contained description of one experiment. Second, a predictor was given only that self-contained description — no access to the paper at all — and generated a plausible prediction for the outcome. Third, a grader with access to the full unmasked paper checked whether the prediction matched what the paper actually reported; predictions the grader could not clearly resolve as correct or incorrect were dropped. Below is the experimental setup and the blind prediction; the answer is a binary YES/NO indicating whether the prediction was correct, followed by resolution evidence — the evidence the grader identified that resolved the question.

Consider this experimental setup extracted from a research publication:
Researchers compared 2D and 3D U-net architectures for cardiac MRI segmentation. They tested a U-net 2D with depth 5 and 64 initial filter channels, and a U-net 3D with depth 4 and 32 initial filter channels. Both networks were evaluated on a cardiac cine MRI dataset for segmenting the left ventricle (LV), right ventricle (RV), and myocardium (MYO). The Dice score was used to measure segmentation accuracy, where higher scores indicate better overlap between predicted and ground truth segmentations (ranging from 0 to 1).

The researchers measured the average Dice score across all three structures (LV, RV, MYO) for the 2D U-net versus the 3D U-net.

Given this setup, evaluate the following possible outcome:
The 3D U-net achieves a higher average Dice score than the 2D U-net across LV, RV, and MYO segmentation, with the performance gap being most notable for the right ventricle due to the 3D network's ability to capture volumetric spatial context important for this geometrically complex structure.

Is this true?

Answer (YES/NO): NO